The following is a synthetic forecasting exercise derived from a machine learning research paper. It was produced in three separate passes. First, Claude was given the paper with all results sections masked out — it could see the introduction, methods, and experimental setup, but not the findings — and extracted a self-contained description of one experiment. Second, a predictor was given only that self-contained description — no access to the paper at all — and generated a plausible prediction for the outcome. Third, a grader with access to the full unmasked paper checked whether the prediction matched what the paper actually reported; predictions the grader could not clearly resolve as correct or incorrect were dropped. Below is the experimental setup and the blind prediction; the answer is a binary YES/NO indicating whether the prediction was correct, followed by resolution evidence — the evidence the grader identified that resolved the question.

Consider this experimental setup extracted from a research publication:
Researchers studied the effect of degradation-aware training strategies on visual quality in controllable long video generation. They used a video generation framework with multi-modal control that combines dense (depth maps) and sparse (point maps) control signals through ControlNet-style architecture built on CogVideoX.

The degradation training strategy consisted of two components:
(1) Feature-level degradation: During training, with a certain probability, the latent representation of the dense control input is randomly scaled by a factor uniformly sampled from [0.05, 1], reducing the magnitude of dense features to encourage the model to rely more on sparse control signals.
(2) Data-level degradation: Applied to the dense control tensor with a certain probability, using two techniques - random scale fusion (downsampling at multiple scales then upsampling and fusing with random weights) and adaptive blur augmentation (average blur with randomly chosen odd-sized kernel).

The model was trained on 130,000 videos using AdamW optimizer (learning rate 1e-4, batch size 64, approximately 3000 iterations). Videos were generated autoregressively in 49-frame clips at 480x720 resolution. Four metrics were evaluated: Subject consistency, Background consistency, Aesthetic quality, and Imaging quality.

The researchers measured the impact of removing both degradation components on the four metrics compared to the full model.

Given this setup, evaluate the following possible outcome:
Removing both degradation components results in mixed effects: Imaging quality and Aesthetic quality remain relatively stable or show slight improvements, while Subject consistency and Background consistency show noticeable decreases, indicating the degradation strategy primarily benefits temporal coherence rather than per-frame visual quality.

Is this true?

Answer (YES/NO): NO